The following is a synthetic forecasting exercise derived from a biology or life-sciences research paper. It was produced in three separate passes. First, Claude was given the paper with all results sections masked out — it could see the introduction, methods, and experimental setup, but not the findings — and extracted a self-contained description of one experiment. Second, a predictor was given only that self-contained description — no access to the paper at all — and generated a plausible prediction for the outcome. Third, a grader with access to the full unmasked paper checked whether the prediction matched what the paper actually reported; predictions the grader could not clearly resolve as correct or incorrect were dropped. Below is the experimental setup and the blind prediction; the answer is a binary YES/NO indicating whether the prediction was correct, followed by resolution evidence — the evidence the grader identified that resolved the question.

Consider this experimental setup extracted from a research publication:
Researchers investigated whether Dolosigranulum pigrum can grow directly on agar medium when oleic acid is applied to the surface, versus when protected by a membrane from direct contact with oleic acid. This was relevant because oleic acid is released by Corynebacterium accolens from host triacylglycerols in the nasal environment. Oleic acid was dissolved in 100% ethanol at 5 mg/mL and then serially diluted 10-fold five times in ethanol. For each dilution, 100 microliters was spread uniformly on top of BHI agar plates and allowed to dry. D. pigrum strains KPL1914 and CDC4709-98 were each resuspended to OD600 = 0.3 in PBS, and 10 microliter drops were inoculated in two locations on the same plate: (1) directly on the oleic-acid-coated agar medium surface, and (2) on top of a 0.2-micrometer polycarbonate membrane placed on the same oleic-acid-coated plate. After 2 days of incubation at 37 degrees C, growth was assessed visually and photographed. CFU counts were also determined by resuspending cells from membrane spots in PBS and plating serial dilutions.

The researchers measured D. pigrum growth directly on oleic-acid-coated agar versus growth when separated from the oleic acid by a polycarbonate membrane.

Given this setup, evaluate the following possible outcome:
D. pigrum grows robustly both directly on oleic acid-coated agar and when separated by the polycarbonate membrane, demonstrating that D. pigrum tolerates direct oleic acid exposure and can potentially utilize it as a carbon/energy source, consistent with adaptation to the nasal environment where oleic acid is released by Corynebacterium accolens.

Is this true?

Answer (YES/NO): NO